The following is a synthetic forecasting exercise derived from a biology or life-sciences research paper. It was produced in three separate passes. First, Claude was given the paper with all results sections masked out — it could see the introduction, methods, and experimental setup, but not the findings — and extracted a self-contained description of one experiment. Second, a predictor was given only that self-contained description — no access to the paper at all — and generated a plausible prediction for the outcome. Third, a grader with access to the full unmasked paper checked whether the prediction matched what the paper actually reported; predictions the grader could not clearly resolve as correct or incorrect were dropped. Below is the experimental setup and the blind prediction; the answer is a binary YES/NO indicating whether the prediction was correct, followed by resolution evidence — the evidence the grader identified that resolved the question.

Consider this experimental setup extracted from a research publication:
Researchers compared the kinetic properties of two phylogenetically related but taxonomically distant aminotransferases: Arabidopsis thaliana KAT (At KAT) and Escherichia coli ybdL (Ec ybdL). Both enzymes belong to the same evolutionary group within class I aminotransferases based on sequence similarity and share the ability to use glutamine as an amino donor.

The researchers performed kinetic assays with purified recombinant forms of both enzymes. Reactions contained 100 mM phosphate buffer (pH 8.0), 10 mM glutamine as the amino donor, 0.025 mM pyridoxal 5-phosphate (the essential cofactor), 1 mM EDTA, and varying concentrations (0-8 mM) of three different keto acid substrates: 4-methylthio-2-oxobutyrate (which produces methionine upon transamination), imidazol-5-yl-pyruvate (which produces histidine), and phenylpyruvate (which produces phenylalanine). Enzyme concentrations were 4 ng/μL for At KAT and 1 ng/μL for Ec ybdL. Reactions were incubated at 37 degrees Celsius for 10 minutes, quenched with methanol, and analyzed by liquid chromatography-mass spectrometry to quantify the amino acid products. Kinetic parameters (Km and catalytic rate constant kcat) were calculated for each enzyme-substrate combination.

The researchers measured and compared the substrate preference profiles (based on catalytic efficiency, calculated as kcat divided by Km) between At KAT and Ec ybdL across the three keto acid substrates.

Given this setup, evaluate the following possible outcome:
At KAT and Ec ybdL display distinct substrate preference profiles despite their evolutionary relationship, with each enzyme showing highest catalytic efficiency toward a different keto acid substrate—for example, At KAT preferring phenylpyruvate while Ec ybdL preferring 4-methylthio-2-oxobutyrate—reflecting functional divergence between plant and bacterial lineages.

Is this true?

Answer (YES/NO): NO